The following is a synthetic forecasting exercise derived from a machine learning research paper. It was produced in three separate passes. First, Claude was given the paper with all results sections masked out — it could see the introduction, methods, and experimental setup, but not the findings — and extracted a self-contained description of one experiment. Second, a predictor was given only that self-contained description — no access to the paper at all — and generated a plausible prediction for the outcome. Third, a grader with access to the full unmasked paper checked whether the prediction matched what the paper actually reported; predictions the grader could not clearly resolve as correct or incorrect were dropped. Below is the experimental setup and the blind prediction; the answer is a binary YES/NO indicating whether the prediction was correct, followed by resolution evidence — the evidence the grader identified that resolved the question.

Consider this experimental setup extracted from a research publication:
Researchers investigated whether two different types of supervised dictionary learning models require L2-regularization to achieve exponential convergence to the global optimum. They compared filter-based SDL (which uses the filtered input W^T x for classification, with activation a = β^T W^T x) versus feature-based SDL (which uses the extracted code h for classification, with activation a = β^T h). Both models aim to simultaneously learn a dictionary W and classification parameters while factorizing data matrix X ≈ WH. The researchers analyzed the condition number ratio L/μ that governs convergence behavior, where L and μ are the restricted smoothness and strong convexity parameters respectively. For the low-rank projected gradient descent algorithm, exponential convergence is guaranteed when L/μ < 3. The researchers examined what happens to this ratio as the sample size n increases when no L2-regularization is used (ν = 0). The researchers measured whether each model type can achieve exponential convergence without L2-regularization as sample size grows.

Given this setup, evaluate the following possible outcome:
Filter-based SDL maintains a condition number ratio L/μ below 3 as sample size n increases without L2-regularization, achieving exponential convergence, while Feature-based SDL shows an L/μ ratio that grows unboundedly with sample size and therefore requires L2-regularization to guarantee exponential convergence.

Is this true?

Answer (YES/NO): YES